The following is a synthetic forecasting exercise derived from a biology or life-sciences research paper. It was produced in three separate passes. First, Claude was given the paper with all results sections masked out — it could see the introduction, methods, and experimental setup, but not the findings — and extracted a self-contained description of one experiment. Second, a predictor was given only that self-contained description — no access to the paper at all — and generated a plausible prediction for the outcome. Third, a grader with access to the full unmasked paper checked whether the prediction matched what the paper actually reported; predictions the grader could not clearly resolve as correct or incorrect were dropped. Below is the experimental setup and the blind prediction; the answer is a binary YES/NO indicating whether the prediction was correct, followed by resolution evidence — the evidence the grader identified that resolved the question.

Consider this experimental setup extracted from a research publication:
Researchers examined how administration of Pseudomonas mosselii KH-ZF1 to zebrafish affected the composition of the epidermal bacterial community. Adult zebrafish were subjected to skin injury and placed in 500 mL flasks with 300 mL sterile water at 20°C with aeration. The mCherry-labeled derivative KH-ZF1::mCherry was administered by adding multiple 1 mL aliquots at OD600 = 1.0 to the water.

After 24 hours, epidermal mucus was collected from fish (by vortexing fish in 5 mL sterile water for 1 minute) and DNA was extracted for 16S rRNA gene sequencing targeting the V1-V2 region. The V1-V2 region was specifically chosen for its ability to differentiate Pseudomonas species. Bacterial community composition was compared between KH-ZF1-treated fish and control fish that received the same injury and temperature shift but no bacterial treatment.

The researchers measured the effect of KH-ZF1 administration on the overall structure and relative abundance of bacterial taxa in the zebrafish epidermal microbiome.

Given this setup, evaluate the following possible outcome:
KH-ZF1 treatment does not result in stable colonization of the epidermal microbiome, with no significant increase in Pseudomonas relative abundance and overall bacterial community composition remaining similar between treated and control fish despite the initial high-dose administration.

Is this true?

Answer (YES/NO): NO